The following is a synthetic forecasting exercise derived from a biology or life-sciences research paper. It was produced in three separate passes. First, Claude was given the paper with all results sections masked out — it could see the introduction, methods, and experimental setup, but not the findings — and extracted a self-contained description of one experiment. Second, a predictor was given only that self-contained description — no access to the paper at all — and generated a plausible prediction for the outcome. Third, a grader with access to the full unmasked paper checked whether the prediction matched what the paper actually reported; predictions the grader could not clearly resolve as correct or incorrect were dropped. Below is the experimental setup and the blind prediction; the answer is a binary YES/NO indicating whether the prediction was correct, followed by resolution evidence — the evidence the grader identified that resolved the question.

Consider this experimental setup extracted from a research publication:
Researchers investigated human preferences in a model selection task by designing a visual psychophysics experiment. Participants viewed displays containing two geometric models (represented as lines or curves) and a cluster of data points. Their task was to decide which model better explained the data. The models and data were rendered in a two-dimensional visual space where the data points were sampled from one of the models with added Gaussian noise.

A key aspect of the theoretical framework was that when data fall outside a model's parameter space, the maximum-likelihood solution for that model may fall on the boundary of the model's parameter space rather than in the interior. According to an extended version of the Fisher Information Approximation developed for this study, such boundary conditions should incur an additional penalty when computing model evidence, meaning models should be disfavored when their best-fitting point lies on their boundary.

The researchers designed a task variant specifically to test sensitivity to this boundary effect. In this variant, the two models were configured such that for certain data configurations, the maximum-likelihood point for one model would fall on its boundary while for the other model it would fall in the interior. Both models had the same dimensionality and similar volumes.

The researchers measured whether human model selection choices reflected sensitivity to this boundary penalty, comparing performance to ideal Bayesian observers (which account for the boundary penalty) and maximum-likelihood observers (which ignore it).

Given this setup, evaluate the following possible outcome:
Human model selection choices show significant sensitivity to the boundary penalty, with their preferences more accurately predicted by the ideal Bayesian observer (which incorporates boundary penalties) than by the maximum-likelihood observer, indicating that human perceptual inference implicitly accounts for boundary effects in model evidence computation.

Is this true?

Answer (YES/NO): YES